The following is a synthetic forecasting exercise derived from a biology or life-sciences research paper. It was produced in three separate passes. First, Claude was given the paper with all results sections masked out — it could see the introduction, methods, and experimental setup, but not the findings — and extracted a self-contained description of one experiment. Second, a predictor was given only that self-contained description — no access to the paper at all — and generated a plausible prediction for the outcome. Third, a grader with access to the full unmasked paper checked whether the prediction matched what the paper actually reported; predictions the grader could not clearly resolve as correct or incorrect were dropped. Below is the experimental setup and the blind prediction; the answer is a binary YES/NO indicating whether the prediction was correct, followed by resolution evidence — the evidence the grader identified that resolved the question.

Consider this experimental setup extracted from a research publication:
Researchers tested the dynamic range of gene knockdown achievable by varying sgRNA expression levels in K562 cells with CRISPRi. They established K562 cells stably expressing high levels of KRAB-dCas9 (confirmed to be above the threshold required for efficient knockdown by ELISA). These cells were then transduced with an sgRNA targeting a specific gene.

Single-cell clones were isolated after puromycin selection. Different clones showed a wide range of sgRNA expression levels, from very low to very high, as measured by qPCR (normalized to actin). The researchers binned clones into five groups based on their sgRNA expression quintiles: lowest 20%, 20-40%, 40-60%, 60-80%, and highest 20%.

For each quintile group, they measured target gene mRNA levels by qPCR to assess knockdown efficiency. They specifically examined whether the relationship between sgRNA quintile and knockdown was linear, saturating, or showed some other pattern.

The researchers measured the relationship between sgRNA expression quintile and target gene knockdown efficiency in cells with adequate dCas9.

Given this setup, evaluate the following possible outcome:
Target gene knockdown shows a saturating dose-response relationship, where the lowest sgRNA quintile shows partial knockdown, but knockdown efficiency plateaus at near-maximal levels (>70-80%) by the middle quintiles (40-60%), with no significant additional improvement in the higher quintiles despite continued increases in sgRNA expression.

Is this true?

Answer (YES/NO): NO